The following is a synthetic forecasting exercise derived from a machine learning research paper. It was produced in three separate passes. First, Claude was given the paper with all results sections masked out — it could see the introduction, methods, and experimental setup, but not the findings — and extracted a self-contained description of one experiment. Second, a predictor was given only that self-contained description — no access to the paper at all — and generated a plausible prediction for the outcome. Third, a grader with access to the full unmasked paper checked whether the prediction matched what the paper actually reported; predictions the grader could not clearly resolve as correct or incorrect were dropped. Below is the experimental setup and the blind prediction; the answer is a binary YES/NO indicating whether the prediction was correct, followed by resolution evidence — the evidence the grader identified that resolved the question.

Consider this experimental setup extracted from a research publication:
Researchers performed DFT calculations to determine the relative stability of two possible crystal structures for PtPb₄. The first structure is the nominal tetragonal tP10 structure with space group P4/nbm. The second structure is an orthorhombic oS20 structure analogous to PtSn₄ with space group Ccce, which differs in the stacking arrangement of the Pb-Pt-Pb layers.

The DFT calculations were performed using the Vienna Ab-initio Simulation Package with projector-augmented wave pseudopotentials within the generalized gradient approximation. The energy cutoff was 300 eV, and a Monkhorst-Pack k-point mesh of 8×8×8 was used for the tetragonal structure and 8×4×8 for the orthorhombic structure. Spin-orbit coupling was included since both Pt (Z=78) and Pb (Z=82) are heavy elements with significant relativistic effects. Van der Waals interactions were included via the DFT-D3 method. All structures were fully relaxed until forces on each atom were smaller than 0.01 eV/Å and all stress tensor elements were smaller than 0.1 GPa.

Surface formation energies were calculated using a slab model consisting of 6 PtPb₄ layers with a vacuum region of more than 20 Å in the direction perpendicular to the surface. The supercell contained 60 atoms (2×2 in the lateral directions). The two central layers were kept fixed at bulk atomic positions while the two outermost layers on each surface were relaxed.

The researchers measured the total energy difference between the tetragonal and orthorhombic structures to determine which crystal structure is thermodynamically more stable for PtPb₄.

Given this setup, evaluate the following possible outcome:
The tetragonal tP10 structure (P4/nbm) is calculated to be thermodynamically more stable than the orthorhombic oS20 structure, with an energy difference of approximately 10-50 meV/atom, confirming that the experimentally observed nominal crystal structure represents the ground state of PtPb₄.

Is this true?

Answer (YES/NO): NO